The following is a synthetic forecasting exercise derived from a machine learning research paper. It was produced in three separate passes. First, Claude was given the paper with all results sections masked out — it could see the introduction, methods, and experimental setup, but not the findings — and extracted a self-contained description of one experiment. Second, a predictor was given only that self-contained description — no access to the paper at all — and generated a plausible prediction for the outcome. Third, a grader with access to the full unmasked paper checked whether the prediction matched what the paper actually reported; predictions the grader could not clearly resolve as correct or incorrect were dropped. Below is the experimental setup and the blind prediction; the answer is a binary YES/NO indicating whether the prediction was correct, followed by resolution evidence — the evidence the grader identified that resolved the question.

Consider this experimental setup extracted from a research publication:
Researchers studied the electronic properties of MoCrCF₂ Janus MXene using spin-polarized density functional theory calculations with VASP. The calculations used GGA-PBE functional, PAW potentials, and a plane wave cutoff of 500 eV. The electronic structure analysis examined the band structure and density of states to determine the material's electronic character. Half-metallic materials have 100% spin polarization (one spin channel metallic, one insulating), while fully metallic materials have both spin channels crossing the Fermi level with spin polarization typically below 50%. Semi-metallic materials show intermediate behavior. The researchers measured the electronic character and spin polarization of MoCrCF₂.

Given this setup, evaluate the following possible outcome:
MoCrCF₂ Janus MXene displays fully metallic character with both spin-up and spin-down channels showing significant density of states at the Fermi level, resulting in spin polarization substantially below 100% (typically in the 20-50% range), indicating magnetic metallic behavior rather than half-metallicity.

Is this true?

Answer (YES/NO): YES